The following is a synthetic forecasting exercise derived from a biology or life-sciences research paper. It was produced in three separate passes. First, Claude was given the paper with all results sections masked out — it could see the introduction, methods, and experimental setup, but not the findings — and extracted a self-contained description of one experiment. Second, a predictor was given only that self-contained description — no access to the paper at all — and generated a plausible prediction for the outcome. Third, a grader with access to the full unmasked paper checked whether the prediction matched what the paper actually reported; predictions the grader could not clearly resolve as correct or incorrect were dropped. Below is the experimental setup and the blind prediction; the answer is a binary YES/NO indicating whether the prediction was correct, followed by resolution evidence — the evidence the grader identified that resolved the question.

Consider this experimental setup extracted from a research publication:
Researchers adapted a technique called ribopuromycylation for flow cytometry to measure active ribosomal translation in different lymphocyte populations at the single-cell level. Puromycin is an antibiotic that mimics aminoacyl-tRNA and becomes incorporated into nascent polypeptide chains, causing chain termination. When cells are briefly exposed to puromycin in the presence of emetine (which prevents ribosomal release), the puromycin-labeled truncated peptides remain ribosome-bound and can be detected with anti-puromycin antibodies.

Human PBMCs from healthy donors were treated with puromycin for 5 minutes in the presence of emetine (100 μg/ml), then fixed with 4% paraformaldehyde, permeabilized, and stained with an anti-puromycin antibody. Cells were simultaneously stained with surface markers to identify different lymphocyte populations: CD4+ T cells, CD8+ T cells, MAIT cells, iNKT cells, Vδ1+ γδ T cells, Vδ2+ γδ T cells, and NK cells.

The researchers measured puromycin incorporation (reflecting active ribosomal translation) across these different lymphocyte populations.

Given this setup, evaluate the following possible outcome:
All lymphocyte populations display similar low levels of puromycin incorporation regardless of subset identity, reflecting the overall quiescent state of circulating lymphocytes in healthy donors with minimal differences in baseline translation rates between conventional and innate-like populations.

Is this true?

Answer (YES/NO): NO